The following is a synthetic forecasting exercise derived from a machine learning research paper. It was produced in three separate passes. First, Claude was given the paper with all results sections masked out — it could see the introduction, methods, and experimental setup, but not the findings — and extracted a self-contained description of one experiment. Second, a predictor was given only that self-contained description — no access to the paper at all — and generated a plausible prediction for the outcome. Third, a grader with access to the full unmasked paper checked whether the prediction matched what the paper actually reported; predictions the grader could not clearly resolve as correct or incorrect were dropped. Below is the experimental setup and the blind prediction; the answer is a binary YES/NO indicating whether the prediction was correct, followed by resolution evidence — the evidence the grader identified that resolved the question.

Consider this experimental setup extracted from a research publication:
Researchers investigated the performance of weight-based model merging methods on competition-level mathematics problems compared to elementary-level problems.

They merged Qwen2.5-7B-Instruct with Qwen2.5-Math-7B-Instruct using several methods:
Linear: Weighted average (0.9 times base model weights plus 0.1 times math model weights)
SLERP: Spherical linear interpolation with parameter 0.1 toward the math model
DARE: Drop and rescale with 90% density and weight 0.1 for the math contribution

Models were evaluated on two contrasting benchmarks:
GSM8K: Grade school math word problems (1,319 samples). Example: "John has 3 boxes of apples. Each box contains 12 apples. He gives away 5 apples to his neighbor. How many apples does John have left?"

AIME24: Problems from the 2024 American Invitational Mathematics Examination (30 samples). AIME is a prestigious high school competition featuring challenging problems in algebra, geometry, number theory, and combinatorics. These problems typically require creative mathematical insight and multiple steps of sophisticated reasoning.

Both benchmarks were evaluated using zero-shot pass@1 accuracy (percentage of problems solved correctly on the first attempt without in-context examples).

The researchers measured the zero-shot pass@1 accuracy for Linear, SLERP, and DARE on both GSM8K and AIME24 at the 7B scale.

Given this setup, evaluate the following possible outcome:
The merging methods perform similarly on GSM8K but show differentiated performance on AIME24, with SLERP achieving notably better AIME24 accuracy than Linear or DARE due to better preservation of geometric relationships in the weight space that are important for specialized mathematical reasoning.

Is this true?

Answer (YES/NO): NO